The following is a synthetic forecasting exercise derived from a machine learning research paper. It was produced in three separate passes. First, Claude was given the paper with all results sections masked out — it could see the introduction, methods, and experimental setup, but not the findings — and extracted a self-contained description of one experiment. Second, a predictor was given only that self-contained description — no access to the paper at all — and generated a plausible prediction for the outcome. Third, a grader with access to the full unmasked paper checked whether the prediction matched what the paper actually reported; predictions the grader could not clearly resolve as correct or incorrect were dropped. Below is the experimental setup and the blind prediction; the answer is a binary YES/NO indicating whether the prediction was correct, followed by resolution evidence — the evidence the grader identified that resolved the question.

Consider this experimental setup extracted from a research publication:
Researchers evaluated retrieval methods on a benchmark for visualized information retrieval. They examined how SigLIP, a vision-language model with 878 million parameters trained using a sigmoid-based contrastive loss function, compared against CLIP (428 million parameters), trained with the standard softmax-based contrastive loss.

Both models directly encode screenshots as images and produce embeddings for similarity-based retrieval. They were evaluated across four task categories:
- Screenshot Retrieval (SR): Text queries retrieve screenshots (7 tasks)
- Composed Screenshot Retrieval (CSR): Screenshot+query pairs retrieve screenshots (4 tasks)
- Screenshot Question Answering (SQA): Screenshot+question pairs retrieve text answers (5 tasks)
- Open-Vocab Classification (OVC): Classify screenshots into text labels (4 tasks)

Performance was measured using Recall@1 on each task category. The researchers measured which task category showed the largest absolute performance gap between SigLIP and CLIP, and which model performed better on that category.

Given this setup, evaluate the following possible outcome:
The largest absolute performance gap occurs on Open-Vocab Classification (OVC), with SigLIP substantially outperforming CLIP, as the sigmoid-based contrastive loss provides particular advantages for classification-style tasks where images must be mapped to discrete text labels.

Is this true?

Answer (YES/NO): NO